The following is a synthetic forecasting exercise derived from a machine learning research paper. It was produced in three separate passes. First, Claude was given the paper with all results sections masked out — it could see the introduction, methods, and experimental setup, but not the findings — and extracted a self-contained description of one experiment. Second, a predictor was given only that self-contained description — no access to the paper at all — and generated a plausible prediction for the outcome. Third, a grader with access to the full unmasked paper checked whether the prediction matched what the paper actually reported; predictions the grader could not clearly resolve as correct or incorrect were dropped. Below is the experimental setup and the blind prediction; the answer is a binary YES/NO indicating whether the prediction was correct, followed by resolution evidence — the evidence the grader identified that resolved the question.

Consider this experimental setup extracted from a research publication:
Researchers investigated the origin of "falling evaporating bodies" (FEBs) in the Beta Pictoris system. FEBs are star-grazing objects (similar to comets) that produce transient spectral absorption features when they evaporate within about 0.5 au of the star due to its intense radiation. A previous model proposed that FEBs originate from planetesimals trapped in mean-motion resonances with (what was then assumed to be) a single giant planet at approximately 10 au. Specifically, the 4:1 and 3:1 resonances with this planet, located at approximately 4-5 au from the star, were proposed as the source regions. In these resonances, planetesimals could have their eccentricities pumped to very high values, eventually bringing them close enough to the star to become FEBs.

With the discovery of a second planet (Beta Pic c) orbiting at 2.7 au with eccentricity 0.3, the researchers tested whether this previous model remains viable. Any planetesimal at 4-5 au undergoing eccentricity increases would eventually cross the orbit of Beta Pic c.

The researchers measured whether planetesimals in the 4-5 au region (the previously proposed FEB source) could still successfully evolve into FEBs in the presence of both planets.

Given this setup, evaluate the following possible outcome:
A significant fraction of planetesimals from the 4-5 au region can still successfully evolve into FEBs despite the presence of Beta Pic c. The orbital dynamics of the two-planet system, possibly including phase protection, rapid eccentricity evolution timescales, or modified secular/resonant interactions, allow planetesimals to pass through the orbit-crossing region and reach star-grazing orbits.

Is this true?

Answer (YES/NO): NO